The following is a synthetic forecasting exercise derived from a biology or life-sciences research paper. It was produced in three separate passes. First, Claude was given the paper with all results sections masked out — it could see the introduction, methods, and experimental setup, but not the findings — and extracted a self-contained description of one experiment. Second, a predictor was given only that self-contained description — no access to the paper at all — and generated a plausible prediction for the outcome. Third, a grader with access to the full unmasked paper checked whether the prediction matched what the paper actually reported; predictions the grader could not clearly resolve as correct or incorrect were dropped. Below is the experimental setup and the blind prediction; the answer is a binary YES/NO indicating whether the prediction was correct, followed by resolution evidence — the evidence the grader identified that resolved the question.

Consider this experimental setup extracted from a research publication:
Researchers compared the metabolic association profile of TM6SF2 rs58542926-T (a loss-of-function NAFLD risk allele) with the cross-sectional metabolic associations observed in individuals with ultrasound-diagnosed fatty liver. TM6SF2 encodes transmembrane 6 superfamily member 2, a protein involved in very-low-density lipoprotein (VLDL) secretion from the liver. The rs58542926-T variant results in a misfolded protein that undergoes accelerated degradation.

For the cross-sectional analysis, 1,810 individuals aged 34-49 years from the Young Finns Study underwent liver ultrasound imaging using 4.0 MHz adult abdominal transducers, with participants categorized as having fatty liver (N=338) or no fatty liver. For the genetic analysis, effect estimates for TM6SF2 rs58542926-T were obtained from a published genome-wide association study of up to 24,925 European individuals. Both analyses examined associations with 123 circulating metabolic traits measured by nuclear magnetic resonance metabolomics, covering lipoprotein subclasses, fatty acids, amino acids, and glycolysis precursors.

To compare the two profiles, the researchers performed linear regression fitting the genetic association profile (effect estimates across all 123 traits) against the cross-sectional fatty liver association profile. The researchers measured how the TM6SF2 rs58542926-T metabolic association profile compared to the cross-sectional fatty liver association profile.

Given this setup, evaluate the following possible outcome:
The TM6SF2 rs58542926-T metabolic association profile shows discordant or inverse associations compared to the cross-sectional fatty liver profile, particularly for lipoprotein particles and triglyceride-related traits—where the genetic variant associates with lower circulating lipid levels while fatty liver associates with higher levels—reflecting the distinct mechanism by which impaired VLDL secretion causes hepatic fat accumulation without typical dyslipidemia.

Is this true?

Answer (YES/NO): YES